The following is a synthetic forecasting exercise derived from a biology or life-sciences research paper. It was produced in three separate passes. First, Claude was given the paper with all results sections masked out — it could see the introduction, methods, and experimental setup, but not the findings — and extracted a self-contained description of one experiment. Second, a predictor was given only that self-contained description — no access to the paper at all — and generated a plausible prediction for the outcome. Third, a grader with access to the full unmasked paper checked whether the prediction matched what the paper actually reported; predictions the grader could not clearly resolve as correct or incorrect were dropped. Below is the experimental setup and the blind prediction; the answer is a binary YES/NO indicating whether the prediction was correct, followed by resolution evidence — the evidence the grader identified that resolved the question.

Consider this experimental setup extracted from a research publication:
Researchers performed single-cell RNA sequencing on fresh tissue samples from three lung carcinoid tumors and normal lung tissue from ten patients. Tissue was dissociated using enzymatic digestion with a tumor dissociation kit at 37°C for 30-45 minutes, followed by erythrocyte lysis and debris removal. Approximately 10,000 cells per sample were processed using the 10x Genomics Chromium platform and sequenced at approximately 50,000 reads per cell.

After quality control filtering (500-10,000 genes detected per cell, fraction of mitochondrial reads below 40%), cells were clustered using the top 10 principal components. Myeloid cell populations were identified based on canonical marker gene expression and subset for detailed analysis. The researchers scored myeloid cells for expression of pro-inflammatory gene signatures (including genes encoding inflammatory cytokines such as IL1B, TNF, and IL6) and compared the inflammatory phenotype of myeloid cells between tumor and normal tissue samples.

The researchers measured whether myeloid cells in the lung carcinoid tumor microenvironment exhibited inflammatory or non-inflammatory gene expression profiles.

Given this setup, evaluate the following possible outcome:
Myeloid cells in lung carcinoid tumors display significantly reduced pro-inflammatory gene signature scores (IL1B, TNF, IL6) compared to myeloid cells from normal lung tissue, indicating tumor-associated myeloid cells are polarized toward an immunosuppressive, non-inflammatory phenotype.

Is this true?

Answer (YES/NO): NO